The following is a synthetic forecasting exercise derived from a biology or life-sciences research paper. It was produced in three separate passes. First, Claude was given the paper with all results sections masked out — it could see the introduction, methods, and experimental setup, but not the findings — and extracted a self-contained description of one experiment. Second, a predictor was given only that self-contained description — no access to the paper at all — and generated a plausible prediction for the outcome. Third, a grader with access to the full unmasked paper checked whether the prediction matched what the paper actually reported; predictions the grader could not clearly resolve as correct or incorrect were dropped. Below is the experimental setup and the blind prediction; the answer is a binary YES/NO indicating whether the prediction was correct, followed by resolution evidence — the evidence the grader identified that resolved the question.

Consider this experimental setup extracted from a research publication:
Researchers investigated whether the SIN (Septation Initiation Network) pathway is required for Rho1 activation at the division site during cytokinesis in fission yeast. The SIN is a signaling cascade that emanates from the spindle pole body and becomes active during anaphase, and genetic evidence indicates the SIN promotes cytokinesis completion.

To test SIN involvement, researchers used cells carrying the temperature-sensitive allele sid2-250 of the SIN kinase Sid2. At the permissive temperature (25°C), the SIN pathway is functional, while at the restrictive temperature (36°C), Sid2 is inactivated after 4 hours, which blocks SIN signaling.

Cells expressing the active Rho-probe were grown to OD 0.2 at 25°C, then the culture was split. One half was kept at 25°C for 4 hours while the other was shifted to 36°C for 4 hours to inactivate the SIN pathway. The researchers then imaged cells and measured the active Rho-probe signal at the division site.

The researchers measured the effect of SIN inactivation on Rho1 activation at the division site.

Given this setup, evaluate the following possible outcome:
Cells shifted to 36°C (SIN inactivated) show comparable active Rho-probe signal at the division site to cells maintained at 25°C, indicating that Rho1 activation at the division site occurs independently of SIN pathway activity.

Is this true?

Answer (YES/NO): NO